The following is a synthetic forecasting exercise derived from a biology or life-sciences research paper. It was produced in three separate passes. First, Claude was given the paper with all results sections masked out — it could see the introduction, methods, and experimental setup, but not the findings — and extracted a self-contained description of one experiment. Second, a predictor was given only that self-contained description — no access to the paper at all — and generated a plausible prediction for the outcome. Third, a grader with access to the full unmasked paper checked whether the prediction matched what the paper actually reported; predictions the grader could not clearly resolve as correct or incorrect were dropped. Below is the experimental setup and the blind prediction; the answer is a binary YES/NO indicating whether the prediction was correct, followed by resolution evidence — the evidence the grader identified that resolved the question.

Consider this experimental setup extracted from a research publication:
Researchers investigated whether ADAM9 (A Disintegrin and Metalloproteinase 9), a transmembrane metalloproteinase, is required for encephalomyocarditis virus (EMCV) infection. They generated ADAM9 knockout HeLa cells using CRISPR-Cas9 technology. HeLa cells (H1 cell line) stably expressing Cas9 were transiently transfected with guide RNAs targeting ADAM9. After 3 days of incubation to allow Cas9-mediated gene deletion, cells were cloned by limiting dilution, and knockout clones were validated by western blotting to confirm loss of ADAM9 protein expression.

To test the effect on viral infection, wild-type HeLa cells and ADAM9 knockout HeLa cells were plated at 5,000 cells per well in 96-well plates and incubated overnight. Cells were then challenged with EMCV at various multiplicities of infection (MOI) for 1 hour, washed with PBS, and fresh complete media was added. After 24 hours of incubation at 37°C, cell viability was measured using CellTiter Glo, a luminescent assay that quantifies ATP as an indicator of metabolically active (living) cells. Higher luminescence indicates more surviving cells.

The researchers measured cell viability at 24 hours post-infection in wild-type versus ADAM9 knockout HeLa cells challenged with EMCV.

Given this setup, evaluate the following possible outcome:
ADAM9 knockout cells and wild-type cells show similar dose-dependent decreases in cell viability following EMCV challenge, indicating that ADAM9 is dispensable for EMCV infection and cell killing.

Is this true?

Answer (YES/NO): NO